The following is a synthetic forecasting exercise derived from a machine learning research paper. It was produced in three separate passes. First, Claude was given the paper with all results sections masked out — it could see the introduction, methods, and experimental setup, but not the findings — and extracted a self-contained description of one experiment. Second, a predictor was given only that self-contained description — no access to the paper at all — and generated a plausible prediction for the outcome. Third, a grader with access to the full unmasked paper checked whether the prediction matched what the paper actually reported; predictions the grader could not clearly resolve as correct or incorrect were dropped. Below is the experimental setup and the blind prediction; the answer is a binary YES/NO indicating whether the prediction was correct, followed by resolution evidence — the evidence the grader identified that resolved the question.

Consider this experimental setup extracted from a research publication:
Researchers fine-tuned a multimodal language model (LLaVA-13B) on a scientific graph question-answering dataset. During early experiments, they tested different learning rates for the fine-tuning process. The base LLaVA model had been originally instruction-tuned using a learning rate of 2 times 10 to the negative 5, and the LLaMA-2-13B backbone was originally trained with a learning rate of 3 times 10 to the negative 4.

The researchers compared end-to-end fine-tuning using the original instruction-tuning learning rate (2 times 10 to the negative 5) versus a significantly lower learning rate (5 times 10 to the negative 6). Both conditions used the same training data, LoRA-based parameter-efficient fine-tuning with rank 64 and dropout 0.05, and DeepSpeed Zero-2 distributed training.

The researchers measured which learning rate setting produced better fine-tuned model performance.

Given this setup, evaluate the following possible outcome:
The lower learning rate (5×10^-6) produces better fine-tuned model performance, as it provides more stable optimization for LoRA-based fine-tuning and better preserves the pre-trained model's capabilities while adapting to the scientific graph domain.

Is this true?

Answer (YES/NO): YES